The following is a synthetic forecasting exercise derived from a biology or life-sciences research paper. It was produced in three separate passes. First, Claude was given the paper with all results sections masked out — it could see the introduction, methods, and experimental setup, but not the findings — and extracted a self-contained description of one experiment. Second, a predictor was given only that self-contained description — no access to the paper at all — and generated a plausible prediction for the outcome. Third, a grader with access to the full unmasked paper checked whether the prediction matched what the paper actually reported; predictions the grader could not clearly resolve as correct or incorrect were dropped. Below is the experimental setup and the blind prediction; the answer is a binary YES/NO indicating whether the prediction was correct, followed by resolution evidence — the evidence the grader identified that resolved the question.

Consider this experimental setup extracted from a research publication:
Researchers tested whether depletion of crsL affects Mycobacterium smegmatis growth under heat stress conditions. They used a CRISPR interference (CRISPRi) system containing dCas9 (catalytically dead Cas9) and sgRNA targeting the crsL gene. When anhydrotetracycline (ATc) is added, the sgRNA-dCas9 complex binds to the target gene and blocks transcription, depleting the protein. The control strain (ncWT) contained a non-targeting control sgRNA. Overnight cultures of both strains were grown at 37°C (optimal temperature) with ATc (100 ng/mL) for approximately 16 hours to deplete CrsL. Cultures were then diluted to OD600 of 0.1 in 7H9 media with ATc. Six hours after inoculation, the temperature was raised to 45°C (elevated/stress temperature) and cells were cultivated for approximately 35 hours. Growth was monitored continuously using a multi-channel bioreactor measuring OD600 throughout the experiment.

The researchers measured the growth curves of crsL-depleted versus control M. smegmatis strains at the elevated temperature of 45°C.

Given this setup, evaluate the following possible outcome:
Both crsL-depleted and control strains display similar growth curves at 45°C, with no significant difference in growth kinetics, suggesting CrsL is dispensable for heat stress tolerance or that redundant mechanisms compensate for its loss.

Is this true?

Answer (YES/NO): NO